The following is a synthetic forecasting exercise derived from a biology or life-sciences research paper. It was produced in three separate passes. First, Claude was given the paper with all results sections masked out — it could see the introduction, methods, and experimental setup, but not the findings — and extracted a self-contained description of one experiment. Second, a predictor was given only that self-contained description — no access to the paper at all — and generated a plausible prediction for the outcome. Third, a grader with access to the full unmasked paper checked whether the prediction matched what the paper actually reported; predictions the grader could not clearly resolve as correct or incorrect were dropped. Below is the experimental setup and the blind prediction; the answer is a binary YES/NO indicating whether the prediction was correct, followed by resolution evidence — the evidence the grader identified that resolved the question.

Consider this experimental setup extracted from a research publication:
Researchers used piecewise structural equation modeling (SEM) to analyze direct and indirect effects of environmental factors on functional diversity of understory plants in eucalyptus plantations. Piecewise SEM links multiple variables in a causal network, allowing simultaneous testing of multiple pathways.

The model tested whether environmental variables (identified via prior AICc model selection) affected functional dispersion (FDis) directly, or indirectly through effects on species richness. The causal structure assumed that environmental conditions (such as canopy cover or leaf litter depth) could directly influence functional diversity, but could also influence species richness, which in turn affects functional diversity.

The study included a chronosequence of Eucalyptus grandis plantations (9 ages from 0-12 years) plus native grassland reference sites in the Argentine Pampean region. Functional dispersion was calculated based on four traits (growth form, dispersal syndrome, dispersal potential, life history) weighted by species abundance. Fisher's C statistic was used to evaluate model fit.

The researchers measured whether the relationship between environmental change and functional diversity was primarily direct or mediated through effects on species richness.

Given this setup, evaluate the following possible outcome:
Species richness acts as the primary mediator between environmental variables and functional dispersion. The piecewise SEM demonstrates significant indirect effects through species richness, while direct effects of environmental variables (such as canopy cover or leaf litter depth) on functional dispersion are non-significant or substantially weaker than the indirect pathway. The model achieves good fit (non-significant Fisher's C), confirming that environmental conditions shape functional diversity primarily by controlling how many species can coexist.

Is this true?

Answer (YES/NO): YES